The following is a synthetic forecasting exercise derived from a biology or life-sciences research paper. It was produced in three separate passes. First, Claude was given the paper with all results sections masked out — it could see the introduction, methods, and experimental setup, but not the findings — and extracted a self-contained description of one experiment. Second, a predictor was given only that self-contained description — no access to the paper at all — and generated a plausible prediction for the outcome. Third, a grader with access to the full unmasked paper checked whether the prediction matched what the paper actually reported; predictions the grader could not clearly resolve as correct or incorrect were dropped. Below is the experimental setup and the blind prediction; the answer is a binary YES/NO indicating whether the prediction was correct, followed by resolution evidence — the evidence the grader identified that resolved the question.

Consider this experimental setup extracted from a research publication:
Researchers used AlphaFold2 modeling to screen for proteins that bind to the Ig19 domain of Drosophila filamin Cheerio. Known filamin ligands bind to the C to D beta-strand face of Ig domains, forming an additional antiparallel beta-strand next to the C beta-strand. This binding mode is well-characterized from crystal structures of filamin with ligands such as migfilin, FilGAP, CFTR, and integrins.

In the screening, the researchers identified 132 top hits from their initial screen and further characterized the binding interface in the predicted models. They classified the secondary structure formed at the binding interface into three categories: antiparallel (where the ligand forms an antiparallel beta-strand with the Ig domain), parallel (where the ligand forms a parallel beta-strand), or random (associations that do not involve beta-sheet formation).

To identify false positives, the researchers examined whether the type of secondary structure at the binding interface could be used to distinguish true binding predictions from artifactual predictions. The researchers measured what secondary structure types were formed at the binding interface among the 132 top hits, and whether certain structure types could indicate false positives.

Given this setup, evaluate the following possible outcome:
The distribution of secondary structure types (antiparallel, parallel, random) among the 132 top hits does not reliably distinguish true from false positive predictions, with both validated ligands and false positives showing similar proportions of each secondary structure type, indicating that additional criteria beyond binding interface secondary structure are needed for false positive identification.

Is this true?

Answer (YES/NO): NO